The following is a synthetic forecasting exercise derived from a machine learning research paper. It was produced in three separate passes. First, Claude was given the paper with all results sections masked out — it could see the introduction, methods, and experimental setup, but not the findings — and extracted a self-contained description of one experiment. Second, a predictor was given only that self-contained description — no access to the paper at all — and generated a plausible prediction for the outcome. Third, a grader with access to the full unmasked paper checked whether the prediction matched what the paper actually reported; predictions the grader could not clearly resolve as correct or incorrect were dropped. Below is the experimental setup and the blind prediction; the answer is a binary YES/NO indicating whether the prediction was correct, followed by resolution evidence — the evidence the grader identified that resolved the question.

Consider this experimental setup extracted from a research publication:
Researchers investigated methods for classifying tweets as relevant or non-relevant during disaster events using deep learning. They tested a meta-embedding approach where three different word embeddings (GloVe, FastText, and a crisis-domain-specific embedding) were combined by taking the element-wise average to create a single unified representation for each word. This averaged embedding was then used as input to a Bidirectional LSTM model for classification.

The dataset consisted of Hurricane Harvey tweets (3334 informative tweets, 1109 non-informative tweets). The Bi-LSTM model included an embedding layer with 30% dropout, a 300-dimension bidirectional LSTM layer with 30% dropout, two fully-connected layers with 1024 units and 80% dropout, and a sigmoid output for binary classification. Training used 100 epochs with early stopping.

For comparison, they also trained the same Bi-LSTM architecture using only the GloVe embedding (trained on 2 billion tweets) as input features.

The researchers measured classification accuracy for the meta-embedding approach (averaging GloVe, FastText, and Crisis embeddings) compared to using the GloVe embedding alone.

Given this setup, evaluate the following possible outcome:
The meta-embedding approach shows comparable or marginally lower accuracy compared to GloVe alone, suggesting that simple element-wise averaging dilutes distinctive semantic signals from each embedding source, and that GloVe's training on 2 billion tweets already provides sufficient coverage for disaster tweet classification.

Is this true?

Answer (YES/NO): YES